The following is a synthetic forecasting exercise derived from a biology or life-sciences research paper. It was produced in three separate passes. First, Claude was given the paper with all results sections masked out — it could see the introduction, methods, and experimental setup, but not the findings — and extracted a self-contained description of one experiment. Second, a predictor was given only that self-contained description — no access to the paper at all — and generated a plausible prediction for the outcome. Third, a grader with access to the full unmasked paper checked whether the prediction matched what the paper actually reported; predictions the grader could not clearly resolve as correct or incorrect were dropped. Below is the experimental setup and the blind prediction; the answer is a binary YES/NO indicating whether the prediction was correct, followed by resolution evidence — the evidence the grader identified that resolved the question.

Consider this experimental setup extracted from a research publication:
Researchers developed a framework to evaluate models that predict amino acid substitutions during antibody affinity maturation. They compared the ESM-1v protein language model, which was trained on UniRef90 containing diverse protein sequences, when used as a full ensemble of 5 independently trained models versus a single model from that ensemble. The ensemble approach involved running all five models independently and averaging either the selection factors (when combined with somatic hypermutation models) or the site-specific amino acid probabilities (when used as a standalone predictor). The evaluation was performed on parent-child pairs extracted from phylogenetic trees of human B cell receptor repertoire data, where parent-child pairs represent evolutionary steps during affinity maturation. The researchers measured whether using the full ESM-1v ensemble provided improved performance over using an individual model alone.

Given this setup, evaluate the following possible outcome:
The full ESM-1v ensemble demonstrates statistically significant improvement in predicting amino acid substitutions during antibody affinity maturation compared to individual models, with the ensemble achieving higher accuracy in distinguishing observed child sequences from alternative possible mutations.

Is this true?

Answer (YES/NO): NO